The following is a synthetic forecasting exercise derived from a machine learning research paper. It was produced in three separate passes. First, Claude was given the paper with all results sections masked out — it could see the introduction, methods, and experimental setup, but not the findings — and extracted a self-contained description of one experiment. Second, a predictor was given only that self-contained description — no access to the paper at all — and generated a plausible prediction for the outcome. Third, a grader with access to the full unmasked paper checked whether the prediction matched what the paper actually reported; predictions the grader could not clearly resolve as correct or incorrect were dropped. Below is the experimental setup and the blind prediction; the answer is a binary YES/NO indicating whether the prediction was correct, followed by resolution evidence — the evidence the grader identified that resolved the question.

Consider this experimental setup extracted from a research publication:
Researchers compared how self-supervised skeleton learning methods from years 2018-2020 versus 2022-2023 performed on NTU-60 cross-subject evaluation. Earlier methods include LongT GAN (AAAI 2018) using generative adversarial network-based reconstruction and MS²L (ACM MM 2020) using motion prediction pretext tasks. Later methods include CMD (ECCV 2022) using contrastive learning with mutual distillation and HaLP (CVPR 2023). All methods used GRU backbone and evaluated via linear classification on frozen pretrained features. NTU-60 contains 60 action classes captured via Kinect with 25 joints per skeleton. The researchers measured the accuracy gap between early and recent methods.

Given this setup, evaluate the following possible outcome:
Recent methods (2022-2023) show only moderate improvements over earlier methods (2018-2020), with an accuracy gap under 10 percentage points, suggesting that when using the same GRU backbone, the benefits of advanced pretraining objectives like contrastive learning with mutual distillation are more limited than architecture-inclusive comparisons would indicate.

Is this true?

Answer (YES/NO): NO